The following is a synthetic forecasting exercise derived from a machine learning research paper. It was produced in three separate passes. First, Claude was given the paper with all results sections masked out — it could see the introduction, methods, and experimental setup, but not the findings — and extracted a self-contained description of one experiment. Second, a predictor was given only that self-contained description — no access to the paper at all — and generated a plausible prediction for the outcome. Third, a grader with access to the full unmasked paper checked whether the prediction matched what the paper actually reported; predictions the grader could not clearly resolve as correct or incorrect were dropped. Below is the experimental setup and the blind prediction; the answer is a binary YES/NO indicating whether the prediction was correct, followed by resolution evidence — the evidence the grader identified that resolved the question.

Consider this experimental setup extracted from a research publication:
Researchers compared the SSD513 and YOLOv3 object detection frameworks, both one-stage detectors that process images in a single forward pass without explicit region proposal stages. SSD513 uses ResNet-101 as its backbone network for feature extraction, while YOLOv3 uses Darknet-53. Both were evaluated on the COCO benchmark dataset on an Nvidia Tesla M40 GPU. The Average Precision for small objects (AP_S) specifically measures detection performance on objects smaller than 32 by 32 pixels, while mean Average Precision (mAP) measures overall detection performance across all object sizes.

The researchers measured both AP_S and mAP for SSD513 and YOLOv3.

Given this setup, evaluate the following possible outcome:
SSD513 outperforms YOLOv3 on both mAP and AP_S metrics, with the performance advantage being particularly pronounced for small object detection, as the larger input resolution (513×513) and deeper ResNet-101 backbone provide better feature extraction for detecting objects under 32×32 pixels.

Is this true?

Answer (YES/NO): NO